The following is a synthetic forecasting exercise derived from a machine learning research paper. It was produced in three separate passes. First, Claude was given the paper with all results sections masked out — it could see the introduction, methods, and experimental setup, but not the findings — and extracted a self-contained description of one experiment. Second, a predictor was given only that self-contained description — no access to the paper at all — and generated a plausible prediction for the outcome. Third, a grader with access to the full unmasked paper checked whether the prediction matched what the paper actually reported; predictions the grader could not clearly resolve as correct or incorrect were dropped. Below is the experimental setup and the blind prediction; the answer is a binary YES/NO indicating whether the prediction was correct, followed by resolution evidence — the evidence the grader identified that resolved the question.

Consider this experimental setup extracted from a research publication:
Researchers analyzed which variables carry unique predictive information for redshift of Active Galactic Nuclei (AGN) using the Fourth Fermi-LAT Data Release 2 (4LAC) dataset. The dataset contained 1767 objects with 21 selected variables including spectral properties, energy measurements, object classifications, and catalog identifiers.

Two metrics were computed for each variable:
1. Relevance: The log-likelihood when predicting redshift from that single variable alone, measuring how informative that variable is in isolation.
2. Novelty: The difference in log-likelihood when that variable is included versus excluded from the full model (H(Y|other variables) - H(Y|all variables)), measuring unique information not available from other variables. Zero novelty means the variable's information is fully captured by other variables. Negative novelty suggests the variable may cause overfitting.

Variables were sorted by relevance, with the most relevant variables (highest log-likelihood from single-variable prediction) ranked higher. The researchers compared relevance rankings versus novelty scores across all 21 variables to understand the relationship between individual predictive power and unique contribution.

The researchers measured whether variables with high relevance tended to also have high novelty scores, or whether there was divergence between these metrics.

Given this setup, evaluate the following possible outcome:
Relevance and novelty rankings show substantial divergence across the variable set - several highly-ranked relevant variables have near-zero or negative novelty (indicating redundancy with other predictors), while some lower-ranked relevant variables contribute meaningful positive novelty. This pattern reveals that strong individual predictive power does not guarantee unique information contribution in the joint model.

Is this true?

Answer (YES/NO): YES